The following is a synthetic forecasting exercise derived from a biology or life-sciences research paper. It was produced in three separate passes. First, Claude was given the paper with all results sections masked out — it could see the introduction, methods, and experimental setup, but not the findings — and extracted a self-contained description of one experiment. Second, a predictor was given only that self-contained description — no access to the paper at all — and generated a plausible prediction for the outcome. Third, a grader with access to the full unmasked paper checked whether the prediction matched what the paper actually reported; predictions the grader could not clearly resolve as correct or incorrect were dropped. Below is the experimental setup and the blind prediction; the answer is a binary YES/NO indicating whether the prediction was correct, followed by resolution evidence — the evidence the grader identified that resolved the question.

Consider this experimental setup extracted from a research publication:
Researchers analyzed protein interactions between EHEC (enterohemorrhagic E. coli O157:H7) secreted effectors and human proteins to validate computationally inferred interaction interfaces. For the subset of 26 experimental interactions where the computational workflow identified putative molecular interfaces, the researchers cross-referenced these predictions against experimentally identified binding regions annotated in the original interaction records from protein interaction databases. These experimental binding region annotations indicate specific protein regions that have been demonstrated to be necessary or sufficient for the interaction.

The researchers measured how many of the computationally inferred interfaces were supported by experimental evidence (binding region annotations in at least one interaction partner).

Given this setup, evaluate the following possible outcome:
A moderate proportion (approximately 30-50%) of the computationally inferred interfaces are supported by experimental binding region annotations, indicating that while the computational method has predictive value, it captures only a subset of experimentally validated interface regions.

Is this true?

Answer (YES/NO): YES